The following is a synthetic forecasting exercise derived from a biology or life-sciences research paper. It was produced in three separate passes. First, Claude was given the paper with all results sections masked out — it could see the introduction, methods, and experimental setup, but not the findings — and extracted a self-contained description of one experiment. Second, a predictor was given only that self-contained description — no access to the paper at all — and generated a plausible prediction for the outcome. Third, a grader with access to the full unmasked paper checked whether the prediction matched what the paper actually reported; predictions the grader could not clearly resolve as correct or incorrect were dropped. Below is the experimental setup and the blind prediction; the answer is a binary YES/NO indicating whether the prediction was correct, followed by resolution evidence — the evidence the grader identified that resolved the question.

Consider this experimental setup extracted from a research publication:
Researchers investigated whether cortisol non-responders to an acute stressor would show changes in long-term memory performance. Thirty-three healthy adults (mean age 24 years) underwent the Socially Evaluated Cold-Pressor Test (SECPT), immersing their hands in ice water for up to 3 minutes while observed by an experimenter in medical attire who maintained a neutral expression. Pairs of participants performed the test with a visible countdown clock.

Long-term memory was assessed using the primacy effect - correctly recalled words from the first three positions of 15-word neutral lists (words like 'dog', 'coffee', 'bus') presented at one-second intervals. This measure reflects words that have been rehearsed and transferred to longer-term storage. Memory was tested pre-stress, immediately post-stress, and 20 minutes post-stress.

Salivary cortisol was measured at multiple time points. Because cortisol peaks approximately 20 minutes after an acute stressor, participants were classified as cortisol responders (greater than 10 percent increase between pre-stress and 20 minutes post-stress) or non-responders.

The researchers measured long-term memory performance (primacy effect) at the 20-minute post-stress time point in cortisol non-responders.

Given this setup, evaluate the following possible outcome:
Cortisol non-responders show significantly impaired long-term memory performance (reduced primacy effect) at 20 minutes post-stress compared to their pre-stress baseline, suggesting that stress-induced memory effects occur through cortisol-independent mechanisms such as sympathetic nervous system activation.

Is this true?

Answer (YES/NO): NO